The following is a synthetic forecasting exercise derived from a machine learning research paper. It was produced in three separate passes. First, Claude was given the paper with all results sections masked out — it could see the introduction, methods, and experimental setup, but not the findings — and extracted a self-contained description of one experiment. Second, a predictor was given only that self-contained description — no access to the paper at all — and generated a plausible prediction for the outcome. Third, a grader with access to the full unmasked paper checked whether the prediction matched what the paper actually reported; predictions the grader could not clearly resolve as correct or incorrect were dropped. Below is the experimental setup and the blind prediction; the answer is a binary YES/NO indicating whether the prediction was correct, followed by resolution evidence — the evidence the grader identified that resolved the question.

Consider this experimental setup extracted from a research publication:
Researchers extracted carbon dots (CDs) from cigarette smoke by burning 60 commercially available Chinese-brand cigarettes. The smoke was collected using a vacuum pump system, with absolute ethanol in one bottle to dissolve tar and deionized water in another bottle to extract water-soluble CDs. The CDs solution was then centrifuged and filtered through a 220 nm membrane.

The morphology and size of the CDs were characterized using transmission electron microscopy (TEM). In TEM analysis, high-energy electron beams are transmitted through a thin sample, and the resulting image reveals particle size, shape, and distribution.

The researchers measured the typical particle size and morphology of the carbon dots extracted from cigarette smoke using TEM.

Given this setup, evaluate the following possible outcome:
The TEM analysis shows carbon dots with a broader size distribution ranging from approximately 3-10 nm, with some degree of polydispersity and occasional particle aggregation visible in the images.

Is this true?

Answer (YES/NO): NO